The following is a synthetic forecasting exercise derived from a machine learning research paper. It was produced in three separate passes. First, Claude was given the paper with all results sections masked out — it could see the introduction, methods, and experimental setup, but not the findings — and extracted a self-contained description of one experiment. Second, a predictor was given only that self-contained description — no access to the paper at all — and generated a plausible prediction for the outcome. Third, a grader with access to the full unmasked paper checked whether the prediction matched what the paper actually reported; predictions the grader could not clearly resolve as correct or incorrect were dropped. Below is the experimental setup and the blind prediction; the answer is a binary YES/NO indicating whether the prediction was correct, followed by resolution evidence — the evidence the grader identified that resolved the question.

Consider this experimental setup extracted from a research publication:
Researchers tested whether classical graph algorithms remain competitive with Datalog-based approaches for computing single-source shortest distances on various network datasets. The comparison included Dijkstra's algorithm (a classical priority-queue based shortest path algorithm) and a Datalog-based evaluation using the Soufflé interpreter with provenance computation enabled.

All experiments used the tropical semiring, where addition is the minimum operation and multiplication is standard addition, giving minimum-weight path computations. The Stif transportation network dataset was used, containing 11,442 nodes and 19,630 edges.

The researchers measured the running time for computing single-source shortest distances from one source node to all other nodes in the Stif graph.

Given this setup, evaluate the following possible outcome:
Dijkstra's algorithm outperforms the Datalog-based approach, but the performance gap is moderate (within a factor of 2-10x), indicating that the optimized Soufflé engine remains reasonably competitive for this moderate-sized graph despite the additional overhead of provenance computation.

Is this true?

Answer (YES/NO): YES